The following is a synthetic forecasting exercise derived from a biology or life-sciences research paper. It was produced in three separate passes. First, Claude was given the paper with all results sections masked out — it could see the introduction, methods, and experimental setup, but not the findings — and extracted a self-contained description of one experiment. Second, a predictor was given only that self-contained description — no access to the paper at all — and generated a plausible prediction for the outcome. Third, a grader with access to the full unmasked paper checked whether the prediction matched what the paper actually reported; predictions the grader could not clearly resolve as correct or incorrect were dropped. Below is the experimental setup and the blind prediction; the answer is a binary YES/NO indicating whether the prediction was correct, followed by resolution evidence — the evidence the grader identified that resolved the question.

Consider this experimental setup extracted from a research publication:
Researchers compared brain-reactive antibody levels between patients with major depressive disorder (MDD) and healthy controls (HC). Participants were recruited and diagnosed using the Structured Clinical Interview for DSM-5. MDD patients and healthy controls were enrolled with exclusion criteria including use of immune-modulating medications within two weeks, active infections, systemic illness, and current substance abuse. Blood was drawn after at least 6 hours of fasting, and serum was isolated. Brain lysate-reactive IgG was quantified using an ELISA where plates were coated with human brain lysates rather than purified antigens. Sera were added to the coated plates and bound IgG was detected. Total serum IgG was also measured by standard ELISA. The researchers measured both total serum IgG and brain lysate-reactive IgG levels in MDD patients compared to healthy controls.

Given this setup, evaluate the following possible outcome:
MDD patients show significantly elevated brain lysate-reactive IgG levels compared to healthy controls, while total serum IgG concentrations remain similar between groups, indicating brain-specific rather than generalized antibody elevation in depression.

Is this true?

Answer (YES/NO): NO